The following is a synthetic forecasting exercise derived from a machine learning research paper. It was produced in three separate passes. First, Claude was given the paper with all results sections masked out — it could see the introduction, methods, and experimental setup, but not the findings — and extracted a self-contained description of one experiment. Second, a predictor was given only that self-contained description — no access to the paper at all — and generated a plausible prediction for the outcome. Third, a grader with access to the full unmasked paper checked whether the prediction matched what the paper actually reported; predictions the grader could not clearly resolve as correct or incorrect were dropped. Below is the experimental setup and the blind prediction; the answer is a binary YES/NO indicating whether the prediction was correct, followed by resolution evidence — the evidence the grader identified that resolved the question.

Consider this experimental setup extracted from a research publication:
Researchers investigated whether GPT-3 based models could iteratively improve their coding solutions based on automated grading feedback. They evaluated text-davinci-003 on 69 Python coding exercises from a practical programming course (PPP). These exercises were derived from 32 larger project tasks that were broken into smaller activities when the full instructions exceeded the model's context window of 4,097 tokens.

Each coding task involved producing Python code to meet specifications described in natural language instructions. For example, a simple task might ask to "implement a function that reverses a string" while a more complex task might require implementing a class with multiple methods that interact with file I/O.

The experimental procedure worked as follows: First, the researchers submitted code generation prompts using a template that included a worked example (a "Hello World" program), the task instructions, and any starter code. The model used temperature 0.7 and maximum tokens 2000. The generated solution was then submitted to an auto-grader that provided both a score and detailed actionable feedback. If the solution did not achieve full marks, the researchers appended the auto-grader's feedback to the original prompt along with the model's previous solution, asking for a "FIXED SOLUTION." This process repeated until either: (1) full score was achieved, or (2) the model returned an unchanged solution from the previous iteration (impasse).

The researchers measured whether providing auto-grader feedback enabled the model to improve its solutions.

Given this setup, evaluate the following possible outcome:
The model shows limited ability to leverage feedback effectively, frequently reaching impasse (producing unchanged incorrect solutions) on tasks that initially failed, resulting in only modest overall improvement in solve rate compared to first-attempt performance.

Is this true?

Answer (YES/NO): YES